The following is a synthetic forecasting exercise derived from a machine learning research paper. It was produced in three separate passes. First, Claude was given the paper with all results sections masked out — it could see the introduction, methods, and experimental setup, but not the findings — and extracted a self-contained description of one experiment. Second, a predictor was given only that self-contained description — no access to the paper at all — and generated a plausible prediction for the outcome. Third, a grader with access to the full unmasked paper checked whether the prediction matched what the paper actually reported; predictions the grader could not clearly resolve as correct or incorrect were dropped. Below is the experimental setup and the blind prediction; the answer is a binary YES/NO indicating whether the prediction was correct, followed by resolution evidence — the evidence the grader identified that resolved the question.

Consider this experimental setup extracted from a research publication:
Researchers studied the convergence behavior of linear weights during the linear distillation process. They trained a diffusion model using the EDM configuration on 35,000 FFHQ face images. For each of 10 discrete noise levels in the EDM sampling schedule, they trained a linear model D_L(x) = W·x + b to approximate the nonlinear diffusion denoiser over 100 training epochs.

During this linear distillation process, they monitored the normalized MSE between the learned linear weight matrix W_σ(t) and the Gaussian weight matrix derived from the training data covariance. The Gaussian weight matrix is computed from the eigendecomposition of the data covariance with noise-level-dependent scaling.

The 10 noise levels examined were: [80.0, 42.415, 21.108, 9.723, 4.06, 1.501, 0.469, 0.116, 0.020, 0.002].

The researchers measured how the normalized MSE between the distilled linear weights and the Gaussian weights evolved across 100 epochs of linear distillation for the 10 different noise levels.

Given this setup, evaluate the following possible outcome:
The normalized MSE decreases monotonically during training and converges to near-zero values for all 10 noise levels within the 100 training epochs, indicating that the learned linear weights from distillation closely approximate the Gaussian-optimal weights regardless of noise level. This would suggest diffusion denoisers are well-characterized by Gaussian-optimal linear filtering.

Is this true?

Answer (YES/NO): NO